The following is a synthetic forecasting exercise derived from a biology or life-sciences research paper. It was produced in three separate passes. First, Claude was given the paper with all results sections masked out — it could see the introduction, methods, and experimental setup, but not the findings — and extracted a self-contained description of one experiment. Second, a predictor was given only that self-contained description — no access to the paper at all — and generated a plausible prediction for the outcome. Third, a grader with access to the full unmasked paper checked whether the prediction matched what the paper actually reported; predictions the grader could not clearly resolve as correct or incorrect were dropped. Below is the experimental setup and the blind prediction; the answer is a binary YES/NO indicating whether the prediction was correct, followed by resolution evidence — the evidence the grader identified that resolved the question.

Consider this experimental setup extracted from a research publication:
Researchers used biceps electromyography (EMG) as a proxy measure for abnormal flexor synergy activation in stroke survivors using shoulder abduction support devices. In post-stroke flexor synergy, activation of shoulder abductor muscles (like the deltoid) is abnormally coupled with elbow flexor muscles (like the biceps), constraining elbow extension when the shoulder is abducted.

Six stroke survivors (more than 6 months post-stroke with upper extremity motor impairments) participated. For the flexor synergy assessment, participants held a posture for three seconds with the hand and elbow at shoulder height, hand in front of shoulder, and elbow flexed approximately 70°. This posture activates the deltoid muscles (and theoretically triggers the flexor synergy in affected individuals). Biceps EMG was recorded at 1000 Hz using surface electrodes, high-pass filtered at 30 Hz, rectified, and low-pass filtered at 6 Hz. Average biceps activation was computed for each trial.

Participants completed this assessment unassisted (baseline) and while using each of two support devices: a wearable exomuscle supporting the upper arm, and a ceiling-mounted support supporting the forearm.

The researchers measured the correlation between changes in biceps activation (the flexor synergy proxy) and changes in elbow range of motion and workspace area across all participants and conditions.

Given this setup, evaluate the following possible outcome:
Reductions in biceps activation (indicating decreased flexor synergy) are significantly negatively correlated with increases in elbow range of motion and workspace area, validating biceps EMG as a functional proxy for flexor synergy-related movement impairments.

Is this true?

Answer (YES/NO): NO